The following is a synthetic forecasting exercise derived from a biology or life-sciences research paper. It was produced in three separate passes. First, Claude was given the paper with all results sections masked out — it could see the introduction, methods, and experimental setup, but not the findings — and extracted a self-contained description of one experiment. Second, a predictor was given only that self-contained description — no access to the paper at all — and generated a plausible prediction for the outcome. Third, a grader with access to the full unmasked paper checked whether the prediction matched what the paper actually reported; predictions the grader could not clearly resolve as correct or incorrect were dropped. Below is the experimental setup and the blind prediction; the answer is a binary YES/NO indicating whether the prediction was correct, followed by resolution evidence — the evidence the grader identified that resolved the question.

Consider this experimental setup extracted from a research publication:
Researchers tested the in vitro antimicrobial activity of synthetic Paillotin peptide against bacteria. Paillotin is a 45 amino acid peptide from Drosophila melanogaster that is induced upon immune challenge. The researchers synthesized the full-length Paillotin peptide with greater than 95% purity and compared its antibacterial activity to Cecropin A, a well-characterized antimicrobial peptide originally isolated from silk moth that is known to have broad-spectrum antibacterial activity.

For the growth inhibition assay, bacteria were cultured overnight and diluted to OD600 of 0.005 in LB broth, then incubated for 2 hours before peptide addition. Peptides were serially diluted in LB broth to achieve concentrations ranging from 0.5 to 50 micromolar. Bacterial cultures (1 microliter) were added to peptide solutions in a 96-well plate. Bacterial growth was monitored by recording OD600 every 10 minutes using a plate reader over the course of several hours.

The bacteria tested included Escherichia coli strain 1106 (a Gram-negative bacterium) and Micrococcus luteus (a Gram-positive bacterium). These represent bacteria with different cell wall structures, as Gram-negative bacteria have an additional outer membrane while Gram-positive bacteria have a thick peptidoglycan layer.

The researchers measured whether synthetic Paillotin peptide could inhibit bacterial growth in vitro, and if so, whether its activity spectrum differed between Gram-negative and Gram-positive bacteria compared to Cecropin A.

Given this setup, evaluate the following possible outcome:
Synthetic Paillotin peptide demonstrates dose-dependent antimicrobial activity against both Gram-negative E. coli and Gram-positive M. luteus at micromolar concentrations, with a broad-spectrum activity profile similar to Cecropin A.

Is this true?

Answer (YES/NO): NO